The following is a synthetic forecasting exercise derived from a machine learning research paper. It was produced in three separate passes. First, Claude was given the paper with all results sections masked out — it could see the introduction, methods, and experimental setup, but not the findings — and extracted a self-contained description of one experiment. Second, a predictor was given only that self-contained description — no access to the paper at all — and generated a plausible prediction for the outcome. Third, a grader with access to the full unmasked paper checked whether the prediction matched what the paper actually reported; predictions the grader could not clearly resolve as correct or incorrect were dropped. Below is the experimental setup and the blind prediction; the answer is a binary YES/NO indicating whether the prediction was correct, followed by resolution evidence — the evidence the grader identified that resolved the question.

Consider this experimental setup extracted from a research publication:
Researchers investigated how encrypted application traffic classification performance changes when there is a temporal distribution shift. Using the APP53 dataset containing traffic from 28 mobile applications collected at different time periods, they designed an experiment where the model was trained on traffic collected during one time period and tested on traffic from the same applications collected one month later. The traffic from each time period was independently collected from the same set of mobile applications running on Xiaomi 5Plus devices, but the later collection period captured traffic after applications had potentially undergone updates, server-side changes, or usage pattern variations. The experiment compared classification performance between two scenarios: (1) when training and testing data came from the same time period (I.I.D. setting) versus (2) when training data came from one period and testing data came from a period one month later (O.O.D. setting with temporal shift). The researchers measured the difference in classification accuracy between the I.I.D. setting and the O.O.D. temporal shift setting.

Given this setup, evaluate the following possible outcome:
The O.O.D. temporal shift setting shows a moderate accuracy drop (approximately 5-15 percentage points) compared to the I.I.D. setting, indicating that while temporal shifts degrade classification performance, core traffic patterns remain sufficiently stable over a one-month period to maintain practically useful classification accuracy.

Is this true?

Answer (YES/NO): NO